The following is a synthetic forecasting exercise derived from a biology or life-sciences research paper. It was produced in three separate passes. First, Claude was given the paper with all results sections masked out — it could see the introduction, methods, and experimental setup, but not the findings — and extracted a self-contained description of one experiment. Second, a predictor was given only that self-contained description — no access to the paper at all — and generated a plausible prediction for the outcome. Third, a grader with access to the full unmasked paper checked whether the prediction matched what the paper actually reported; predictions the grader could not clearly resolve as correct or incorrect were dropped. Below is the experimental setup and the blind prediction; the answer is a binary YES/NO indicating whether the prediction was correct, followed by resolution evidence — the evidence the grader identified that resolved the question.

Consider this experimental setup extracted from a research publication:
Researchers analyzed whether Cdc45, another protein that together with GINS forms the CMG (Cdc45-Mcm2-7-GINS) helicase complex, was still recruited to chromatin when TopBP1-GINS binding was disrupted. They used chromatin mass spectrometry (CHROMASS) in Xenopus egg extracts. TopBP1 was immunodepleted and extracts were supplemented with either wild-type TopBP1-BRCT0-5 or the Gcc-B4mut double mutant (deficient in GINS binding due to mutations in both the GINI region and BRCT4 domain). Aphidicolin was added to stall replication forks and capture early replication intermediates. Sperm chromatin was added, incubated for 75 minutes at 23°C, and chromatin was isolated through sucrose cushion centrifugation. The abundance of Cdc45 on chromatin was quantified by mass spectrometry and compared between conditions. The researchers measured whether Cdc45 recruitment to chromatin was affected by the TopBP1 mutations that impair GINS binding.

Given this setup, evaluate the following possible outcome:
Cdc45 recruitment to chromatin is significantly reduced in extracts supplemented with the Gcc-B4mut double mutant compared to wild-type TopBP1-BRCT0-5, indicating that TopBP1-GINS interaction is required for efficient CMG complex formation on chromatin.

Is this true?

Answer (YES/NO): YES